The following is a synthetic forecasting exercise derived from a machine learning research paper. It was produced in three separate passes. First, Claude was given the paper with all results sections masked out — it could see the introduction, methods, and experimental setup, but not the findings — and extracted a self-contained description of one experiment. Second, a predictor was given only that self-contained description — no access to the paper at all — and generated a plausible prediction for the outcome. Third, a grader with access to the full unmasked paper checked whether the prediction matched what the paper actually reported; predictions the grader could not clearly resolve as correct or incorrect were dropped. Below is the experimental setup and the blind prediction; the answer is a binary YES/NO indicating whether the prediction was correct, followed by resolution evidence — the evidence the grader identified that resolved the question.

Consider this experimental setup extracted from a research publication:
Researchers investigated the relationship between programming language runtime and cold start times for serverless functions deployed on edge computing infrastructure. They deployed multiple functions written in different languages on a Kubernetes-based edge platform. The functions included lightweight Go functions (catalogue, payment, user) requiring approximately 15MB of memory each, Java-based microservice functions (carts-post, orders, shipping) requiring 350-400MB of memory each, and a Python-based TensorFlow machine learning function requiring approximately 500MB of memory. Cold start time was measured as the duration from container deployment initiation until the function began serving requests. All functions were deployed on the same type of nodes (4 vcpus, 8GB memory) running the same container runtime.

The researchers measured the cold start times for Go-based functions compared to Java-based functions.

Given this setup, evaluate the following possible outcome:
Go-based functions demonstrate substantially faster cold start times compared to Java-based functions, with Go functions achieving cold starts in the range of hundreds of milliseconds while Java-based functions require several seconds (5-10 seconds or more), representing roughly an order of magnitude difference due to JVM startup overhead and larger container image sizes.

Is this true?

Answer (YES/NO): NO